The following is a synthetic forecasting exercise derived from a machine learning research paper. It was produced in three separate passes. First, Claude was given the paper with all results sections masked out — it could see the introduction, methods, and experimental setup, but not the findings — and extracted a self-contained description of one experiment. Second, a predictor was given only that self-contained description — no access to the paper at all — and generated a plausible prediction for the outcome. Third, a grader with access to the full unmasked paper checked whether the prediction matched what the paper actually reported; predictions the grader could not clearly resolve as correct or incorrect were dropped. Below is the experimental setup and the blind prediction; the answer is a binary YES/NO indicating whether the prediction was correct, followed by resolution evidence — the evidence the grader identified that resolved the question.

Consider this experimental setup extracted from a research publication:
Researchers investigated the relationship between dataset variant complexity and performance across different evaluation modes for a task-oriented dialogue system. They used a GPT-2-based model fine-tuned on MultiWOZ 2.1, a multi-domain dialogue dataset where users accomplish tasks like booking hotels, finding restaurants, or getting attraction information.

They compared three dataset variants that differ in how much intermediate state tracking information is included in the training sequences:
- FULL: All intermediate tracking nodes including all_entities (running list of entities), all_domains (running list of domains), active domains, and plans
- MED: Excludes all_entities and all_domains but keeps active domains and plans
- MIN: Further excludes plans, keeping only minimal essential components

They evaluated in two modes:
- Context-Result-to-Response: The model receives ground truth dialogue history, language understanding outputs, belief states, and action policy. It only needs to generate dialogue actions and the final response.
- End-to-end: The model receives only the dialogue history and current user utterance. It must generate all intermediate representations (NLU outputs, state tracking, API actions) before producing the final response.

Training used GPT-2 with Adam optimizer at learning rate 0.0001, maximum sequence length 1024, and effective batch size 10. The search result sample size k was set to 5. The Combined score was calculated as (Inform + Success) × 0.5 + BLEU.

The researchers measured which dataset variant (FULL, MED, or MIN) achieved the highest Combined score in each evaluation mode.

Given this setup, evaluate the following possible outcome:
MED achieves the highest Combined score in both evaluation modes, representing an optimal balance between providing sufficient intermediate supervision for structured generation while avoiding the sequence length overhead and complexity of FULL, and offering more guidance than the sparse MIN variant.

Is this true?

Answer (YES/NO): NO